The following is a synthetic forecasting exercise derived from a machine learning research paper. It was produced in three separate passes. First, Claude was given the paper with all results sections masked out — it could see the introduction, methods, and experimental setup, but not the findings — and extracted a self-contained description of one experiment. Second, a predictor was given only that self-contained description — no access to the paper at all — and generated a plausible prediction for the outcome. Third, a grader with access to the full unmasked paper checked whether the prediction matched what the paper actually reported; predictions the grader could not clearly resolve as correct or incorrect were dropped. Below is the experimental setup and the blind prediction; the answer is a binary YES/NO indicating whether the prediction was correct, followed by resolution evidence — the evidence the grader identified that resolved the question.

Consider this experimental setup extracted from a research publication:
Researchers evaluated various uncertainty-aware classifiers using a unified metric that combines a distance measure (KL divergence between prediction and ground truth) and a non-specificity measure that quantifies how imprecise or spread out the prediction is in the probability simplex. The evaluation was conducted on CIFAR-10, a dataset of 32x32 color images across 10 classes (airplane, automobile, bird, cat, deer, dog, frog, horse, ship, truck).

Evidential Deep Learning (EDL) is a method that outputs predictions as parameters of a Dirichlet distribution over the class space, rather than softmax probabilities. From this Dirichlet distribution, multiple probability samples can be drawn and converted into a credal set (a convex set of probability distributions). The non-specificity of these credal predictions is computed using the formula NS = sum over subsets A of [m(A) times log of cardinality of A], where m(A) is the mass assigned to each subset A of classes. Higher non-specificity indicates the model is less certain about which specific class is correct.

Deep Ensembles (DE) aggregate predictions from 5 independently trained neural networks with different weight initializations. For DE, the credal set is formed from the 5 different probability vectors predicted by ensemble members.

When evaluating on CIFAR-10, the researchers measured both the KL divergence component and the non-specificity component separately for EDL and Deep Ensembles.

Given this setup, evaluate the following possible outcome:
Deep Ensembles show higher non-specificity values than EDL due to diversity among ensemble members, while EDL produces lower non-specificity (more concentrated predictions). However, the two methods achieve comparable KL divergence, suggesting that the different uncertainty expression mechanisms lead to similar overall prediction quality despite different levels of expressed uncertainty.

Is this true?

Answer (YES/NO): NO